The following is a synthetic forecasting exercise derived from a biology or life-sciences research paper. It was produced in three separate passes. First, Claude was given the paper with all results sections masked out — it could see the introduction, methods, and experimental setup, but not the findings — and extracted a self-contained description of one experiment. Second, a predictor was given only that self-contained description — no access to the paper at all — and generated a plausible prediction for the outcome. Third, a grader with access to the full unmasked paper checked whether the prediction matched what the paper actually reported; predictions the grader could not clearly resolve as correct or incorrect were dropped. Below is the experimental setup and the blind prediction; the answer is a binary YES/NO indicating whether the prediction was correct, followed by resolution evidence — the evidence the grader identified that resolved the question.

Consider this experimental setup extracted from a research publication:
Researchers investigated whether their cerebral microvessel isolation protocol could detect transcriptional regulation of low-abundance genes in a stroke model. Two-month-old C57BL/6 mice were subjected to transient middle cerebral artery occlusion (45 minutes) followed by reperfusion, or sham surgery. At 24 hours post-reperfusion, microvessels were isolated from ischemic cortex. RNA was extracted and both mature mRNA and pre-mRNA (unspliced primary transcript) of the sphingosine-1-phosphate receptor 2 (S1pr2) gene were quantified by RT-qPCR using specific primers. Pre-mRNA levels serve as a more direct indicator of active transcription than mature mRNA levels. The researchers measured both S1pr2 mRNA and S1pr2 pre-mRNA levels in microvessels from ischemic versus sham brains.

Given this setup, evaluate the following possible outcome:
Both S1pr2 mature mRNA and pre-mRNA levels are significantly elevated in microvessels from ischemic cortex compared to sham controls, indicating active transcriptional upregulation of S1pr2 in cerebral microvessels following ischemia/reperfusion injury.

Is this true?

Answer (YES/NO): YES